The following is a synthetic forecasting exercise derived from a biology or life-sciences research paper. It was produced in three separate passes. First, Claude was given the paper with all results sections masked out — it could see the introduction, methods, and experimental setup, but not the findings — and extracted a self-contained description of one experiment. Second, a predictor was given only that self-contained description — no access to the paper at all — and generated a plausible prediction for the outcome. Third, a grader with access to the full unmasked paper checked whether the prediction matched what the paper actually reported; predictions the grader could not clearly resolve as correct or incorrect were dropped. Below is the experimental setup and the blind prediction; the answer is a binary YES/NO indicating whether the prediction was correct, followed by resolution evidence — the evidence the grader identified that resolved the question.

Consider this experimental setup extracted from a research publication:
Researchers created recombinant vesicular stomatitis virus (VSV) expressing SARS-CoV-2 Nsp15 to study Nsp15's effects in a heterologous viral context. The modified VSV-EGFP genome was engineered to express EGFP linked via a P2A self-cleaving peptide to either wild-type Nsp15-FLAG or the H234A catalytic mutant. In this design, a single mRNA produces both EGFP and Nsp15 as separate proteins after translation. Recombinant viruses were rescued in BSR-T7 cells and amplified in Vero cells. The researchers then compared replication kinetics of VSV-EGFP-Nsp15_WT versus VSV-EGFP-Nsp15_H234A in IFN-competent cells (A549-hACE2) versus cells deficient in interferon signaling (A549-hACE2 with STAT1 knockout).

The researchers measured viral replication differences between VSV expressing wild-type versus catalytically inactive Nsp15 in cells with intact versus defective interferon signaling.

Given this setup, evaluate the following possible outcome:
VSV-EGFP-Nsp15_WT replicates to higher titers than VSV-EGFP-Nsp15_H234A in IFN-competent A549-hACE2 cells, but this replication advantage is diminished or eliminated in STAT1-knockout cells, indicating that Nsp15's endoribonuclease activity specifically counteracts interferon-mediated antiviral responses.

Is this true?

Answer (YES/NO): YES